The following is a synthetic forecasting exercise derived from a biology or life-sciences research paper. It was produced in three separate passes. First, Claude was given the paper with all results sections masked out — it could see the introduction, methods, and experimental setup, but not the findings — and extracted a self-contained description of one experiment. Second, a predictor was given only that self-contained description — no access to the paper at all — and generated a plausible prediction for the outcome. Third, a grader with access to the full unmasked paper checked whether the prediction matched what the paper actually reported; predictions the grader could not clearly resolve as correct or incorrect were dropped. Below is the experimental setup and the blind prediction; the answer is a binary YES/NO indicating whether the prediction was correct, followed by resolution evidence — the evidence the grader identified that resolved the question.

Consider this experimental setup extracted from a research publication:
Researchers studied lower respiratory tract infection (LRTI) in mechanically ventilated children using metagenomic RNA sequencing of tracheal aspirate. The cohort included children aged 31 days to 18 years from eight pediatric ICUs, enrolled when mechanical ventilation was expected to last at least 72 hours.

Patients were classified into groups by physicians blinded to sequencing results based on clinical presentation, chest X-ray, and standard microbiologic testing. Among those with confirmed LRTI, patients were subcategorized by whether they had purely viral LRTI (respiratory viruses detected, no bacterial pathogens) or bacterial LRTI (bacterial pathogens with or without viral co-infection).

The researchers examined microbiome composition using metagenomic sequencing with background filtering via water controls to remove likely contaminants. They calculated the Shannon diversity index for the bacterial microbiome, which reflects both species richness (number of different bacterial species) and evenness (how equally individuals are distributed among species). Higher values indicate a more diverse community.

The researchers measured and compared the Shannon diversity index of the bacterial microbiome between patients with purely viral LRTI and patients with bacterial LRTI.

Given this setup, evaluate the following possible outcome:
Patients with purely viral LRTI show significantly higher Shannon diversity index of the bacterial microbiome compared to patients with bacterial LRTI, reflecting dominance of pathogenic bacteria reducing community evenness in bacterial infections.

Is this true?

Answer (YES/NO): YES